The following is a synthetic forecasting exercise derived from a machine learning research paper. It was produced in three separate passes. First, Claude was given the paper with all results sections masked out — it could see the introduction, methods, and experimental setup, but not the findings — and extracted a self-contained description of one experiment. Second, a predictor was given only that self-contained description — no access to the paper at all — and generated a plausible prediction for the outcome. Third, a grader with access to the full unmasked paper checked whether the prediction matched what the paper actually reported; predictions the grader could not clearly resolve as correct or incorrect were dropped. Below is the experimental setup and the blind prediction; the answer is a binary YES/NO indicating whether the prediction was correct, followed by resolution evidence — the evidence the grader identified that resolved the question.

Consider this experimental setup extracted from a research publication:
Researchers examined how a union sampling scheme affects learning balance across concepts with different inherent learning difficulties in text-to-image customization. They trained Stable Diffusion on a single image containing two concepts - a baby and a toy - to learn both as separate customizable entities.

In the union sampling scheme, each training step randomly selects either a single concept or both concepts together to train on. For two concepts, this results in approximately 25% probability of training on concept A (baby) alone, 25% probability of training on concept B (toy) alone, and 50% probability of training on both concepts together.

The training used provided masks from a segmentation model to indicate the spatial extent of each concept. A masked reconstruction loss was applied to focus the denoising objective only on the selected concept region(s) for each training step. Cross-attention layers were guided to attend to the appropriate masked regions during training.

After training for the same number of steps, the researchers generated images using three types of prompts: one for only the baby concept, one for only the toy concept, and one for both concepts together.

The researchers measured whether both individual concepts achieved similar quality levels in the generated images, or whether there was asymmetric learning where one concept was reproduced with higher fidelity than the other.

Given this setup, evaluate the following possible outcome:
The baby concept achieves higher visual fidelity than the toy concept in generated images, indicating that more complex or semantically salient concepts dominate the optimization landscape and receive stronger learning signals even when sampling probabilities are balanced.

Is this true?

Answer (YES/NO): NO